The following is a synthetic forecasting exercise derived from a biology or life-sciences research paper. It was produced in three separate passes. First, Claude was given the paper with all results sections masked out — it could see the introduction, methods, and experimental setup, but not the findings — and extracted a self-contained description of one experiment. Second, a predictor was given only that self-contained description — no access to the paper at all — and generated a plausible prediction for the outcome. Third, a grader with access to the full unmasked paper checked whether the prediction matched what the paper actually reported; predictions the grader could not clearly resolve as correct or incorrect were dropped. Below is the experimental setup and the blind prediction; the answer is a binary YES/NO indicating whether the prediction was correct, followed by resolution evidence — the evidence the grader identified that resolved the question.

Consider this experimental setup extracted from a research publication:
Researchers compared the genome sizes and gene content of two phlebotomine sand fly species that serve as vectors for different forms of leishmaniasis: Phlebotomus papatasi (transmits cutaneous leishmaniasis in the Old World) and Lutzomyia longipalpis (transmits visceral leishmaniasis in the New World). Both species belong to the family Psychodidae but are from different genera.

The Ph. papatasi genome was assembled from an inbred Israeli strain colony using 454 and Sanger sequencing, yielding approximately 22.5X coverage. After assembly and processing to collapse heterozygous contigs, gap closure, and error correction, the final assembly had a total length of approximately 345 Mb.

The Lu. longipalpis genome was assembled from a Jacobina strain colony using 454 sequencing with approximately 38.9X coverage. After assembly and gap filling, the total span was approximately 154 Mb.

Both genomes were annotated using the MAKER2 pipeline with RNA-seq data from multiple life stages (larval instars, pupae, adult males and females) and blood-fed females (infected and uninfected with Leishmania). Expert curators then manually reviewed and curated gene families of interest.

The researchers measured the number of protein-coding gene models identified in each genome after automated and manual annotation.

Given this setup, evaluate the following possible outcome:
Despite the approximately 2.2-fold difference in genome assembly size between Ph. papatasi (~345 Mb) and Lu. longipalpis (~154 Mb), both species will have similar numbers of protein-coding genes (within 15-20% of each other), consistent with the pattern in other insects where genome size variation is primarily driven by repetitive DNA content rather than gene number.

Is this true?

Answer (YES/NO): YES